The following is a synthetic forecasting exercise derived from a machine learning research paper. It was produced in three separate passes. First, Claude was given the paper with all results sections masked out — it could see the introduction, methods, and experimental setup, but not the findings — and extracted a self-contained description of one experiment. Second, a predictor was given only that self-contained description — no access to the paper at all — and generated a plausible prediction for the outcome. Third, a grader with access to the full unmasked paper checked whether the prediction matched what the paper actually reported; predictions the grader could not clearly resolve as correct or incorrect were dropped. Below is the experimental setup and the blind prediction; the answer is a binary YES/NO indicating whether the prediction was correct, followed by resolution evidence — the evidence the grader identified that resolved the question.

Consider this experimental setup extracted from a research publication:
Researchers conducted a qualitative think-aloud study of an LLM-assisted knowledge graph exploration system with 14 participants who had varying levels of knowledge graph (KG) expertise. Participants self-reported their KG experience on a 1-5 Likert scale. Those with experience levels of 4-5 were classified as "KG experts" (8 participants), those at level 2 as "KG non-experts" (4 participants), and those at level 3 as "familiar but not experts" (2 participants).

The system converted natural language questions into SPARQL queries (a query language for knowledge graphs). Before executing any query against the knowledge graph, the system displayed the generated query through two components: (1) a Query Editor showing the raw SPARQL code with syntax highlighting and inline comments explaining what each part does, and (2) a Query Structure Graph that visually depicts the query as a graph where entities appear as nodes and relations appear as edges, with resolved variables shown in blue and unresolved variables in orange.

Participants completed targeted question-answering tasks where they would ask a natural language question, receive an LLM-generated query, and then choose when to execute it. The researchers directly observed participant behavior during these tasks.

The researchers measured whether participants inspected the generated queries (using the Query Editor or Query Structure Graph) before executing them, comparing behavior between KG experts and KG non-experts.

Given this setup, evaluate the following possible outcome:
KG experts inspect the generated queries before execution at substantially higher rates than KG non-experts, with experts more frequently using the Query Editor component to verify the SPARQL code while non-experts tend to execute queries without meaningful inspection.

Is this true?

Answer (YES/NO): YES